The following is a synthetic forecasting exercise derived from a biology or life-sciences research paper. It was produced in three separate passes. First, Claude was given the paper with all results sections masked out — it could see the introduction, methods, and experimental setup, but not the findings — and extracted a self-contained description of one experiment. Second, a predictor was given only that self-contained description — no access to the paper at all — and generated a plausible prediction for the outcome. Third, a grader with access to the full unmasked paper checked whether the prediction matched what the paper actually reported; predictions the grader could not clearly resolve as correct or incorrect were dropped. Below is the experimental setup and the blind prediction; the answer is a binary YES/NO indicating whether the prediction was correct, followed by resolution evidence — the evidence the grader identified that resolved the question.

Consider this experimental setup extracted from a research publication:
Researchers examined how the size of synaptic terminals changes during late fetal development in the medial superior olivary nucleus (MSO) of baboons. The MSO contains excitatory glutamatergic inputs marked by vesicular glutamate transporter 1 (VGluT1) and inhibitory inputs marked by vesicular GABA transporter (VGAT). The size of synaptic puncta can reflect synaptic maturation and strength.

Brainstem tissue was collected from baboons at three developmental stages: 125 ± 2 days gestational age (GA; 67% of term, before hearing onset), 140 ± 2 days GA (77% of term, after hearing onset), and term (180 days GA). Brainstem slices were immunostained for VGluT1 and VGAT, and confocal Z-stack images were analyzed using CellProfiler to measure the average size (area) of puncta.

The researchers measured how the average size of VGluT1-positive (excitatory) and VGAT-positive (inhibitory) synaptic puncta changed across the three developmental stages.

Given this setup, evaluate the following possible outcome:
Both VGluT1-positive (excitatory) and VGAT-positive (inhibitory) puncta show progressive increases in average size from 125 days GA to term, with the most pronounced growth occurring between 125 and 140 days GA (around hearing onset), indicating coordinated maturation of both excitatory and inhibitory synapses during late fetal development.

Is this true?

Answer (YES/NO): YES